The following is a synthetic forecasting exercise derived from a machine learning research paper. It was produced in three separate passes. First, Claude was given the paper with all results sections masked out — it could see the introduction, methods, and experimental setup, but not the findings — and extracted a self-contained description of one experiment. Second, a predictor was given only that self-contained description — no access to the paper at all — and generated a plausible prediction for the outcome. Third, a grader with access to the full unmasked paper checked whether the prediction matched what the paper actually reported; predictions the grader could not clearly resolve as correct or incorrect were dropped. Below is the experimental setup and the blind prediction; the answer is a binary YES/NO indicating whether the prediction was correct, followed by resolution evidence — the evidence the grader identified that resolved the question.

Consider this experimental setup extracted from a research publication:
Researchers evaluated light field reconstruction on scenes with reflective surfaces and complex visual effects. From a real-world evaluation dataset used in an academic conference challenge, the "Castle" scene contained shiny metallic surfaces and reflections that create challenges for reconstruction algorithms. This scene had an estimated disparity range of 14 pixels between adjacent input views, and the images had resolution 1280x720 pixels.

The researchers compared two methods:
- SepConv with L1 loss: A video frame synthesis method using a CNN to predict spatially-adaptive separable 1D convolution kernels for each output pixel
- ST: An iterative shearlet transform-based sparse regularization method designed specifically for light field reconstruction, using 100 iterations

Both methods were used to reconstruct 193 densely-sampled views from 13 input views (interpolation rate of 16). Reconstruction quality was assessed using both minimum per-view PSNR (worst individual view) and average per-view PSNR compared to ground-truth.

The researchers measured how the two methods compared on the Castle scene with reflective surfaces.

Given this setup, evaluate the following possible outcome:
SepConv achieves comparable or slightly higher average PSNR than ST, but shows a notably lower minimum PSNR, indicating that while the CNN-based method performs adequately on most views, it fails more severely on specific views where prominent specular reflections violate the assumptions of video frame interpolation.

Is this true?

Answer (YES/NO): NO